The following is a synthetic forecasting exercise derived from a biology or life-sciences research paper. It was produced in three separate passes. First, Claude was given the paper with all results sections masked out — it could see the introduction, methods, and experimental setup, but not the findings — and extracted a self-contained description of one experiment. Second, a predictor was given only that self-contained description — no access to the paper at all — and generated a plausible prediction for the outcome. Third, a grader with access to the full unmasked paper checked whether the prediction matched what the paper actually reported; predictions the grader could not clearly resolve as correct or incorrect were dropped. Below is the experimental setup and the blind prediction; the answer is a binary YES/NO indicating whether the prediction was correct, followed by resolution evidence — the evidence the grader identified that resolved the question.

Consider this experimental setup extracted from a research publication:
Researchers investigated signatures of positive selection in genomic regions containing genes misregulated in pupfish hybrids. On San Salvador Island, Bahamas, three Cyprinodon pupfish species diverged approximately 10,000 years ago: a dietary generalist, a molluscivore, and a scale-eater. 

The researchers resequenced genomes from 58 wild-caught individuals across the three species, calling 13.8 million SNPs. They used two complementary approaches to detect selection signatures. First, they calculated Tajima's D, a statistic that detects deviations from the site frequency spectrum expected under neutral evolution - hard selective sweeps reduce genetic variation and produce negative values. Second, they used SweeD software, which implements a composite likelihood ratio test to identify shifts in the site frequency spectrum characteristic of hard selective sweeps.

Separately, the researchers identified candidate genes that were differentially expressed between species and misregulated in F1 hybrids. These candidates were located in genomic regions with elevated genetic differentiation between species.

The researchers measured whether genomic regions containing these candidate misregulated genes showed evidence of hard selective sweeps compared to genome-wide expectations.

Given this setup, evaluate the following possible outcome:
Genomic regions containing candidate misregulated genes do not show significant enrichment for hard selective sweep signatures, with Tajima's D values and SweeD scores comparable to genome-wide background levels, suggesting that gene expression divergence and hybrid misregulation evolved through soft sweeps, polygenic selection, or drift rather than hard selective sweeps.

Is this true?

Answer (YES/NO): NO